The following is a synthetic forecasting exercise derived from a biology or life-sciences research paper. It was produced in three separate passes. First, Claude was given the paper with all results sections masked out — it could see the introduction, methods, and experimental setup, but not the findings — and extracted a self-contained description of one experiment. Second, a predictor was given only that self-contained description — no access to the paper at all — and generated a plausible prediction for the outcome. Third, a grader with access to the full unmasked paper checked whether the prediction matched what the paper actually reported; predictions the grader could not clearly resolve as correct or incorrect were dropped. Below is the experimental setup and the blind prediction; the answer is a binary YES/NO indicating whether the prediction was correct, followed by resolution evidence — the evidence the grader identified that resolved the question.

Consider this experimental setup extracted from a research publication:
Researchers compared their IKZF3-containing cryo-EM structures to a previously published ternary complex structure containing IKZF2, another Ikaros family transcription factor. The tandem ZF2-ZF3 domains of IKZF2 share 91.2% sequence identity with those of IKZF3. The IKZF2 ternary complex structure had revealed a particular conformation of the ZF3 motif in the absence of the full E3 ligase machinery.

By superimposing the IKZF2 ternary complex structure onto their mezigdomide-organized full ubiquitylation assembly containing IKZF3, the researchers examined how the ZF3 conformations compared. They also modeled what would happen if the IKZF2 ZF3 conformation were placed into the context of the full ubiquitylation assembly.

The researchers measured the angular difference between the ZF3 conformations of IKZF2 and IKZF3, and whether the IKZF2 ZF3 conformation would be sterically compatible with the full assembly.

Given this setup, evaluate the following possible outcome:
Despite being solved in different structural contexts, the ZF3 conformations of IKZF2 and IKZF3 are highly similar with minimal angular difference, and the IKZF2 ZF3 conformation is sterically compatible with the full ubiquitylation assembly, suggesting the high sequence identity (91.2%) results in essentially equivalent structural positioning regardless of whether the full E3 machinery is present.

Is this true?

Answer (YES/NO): NO